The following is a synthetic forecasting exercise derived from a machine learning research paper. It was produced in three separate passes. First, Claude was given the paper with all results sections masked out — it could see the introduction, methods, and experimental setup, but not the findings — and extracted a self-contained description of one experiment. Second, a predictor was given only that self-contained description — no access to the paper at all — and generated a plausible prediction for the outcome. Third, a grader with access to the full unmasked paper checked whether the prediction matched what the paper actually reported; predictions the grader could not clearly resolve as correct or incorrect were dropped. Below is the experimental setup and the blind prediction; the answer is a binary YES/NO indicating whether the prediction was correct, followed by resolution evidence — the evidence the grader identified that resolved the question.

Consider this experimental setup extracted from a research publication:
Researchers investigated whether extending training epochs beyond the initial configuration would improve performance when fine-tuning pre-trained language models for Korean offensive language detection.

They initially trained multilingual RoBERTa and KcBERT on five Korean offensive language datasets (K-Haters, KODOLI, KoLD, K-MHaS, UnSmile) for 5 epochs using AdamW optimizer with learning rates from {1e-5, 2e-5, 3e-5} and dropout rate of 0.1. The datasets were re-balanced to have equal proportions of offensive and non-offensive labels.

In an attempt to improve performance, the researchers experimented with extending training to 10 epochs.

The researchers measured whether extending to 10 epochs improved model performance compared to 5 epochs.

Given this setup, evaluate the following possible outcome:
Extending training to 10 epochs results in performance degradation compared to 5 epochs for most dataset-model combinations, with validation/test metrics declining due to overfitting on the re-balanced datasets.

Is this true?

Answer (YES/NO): YES